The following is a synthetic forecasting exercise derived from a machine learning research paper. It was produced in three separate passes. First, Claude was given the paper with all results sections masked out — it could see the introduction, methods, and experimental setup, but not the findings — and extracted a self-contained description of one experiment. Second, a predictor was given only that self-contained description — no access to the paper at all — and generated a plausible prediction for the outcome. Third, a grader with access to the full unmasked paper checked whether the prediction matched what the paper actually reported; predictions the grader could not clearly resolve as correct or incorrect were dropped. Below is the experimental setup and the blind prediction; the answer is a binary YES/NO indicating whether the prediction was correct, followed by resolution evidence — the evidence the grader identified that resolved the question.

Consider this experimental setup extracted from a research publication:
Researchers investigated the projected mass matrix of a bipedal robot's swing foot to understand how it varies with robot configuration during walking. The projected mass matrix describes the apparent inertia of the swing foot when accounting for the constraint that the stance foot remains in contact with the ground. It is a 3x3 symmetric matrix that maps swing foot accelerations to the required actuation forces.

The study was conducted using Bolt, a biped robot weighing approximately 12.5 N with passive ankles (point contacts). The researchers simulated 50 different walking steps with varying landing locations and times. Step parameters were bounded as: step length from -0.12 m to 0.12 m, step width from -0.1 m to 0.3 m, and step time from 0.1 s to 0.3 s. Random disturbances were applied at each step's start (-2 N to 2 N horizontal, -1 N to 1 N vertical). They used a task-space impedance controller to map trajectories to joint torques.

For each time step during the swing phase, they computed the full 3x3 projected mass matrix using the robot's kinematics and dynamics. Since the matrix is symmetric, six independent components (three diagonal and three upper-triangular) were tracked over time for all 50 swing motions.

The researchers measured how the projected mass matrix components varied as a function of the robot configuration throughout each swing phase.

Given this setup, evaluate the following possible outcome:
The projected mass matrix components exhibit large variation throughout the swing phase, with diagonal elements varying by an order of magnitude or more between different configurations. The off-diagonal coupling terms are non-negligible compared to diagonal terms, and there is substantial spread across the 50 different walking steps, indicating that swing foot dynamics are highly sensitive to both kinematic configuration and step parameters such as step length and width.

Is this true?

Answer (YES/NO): NO